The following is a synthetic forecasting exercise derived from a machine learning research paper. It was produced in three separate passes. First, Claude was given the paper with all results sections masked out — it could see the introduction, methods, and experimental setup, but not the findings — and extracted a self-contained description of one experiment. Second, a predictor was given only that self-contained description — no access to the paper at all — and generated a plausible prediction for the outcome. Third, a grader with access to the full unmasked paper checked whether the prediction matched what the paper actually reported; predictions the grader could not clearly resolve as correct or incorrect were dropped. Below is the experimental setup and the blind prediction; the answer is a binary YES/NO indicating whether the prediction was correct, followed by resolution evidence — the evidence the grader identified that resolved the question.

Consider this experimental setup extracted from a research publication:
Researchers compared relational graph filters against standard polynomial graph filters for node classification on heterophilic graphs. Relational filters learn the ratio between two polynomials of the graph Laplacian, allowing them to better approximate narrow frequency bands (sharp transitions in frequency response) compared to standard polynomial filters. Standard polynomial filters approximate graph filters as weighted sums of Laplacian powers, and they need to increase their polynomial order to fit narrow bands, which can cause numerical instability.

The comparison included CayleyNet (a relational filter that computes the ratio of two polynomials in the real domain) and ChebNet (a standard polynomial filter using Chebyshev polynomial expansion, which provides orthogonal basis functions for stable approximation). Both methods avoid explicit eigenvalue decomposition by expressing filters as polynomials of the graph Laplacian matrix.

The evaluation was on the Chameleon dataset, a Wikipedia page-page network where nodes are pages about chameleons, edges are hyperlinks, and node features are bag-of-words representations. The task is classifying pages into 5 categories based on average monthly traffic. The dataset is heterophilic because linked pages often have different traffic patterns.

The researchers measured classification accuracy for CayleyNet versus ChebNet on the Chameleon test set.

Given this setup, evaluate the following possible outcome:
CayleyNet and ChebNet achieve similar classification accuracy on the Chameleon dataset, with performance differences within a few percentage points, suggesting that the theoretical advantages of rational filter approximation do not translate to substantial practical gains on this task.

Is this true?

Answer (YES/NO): YES